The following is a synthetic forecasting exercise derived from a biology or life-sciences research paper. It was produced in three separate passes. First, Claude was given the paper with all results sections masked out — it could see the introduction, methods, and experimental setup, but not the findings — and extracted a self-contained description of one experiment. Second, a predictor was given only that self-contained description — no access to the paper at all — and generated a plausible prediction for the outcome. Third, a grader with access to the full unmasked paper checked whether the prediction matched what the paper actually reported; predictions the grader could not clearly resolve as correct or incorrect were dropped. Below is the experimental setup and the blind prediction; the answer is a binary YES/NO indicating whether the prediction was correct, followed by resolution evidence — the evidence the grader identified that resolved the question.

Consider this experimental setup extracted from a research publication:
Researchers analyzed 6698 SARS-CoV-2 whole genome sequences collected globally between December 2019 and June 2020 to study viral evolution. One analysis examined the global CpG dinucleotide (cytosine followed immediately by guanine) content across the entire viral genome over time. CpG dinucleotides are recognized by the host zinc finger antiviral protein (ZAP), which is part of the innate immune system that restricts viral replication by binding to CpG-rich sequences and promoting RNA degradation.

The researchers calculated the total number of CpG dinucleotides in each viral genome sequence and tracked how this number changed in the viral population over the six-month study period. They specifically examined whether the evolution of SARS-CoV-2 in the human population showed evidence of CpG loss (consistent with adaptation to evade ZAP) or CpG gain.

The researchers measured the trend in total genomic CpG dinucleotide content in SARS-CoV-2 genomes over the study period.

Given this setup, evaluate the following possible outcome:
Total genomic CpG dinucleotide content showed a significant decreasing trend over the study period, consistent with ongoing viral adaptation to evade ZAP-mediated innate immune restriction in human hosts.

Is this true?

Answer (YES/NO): YES